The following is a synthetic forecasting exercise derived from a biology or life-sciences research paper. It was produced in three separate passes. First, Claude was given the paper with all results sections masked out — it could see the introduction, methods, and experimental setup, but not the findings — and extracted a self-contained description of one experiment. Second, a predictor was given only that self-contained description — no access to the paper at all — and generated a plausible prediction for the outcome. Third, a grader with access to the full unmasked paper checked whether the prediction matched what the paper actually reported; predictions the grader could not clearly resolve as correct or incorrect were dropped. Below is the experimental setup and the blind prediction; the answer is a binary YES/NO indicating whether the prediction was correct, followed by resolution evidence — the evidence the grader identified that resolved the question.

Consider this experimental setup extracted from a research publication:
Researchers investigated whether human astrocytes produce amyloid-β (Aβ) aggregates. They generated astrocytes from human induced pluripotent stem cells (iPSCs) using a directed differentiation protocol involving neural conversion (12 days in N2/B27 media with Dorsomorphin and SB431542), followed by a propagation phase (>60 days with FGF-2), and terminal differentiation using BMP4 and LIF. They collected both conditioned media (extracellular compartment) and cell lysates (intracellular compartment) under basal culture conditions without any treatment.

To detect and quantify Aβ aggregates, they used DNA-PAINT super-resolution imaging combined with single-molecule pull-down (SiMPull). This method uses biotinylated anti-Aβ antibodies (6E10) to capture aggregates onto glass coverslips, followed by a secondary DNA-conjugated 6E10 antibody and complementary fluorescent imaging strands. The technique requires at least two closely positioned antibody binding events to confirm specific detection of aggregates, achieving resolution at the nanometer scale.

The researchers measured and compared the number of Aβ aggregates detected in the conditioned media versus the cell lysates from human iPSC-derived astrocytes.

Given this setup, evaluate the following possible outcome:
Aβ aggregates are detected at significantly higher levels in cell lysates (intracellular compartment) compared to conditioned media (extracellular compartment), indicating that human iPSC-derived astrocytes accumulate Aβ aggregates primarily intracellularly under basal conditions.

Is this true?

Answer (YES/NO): YES